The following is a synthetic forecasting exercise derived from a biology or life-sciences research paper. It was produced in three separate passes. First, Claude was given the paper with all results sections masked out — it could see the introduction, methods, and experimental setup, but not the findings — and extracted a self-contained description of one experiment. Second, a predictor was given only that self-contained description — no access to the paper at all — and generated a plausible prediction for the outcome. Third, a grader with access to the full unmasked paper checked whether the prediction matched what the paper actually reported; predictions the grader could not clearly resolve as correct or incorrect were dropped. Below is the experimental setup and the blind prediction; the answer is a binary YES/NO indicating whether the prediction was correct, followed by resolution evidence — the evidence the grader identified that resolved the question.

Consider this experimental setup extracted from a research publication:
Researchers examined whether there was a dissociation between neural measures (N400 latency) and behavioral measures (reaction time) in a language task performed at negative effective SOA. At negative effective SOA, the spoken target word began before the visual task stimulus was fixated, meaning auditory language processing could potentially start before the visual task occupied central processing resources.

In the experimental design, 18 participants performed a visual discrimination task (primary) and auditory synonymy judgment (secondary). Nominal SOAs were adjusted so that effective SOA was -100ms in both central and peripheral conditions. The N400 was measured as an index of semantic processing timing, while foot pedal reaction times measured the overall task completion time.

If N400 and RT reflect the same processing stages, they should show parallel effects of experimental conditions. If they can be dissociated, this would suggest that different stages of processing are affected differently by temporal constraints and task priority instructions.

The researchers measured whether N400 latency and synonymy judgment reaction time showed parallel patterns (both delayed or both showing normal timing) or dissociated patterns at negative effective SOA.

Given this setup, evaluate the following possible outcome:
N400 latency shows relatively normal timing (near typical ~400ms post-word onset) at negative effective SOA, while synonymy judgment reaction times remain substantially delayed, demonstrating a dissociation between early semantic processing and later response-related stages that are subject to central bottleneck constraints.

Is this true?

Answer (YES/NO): YES